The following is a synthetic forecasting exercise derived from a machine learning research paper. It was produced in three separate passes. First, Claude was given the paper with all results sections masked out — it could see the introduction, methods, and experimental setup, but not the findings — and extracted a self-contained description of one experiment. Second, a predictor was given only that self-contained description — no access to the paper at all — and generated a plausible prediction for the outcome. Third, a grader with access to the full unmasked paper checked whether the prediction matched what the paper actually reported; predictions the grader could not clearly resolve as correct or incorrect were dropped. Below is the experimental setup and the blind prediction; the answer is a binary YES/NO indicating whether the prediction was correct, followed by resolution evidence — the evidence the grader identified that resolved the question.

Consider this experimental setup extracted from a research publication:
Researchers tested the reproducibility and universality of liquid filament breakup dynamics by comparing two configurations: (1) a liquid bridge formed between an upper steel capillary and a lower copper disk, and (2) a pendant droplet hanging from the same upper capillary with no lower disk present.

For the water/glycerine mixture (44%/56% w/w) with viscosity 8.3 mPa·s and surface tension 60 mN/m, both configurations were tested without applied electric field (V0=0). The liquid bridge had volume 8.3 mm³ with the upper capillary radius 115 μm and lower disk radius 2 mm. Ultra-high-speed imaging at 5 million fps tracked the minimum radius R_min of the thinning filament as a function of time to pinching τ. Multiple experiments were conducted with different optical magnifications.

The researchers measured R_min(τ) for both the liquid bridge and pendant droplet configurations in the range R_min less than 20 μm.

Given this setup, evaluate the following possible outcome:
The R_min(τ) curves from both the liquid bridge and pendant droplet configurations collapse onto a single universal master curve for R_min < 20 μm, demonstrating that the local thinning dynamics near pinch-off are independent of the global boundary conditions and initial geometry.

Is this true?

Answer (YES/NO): YES